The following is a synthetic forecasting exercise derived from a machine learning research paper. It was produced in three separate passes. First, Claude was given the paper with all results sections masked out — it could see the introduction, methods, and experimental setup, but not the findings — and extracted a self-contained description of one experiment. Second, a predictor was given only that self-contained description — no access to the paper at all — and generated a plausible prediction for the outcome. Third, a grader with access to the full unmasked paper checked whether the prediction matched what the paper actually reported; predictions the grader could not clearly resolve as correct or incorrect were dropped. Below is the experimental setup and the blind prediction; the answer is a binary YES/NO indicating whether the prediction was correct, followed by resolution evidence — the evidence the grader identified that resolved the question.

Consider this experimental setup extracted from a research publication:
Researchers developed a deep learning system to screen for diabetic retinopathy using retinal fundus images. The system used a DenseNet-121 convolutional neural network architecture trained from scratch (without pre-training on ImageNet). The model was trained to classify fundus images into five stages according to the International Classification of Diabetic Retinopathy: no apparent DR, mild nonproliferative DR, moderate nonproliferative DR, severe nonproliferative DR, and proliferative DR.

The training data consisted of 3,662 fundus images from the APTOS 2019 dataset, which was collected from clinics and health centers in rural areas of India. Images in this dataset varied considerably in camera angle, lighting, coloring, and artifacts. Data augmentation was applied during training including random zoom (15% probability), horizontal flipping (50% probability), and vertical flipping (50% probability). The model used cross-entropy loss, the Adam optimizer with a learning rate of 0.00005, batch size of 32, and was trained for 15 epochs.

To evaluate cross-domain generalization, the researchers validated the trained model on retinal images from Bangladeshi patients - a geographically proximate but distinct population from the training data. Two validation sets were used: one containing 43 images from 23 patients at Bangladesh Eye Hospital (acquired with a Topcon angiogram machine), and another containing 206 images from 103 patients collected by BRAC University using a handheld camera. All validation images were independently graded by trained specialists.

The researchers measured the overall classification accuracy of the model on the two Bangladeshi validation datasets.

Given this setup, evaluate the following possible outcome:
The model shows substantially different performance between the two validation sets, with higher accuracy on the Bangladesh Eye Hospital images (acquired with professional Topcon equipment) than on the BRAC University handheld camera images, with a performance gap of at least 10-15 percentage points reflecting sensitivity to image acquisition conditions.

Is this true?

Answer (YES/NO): NO